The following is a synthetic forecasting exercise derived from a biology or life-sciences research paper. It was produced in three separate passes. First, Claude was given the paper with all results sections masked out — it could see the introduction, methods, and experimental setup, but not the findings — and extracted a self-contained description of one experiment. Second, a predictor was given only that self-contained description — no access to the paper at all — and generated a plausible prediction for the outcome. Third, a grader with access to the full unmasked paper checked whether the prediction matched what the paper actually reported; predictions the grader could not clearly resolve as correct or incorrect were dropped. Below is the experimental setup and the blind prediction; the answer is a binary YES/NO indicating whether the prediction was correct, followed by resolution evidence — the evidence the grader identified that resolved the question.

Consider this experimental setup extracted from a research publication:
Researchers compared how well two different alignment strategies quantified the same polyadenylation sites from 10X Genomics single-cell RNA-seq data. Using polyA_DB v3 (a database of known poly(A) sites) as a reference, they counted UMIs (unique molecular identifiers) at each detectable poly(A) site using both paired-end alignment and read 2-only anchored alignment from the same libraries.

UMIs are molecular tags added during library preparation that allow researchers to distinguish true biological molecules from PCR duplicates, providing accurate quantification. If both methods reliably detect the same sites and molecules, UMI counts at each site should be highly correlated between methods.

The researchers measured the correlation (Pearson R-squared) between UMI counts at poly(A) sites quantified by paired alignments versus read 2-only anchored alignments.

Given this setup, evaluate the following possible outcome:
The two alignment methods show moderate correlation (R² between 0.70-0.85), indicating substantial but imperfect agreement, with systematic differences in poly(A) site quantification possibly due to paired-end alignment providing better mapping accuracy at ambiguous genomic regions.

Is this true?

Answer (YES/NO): NO